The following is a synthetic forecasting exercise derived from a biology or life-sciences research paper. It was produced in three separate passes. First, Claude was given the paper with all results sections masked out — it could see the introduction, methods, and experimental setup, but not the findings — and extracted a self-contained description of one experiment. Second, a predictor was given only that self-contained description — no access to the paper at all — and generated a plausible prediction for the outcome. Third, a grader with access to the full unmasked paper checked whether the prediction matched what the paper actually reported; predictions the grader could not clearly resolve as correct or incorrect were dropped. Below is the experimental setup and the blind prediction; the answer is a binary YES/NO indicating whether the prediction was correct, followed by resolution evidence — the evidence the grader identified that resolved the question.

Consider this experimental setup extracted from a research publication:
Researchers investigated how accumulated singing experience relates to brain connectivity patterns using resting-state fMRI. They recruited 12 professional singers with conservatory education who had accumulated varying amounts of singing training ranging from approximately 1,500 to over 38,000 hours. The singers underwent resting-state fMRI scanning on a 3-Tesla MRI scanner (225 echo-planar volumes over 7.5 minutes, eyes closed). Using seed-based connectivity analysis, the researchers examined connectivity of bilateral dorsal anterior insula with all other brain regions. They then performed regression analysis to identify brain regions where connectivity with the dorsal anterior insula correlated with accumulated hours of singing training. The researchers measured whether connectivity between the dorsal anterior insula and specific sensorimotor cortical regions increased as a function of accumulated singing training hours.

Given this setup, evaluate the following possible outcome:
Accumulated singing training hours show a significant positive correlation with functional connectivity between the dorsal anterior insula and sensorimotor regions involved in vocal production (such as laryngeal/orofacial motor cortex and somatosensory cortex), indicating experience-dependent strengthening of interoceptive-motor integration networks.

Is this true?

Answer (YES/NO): YES